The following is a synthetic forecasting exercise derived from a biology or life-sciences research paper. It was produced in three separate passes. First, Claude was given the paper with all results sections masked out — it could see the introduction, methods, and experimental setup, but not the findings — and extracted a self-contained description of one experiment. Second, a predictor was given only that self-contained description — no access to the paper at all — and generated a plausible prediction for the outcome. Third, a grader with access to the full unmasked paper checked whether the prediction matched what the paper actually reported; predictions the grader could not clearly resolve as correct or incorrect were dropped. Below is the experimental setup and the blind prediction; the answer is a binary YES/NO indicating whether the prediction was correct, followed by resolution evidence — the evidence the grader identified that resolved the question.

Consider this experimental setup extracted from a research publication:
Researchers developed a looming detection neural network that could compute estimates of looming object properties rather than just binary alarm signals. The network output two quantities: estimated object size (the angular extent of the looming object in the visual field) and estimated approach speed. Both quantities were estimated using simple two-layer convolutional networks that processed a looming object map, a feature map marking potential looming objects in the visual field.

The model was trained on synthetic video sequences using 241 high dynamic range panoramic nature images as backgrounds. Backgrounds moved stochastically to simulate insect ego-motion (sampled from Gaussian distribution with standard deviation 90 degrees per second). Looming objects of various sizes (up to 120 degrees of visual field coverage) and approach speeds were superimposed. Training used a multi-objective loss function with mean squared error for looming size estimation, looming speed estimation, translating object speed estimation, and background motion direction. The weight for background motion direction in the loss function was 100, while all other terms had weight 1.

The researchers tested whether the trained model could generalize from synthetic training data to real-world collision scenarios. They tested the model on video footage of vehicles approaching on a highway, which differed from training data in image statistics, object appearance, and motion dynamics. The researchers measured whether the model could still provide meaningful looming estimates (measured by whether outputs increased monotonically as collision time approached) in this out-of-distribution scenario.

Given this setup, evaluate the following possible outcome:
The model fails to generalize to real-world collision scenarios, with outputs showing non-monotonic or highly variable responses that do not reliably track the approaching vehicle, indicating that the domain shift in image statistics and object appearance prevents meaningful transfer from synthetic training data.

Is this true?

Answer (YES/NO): NO